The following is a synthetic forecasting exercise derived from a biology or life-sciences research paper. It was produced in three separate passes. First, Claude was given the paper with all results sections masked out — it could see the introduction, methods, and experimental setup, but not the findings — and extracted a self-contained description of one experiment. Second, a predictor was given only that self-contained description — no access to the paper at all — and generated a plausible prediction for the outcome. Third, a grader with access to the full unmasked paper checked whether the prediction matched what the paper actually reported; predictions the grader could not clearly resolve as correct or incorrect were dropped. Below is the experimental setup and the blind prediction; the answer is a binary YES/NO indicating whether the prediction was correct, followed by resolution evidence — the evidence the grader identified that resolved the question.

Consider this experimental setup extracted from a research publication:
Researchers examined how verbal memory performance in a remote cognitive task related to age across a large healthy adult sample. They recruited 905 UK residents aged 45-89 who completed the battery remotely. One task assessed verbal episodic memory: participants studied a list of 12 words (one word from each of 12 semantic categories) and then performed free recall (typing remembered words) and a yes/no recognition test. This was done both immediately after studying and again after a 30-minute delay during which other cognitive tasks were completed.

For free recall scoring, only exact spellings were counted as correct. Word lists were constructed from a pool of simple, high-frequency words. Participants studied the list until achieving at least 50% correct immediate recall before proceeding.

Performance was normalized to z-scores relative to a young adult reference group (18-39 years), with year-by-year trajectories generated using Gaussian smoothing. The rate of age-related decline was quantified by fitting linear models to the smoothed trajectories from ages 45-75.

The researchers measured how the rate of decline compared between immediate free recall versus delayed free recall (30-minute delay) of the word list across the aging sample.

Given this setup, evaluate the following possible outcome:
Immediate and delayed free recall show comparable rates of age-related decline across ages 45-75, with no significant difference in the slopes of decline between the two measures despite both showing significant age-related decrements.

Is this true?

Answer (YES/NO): NO